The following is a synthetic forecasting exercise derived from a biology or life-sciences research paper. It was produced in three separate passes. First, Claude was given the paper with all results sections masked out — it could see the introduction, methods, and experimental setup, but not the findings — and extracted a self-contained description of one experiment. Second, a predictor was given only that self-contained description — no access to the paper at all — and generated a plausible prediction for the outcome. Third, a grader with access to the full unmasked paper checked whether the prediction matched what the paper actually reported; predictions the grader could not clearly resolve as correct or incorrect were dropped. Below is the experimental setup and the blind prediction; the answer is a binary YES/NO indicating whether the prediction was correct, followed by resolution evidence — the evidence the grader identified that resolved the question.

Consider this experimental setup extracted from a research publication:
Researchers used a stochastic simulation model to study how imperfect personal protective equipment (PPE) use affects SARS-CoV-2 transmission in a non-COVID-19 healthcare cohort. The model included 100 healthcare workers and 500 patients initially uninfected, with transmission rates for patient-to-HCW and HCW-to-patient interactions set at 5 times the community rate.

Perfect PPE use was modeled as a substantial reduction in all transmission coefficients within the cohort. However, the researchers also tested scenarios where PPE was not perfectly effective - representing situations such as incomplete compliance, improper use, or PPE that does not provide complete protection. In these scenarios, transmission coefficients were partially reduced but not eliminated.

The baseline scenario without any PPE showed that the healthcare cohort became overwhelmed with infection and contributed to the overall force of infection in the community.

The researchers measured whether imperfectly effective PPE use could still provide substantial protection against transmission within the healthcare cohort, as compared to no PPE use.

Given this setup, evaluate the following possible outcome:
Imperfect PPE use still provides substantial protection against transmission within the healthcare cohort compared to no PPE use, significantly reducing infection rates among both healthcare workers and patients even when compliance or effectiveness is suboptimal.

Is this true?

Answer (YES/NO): YES